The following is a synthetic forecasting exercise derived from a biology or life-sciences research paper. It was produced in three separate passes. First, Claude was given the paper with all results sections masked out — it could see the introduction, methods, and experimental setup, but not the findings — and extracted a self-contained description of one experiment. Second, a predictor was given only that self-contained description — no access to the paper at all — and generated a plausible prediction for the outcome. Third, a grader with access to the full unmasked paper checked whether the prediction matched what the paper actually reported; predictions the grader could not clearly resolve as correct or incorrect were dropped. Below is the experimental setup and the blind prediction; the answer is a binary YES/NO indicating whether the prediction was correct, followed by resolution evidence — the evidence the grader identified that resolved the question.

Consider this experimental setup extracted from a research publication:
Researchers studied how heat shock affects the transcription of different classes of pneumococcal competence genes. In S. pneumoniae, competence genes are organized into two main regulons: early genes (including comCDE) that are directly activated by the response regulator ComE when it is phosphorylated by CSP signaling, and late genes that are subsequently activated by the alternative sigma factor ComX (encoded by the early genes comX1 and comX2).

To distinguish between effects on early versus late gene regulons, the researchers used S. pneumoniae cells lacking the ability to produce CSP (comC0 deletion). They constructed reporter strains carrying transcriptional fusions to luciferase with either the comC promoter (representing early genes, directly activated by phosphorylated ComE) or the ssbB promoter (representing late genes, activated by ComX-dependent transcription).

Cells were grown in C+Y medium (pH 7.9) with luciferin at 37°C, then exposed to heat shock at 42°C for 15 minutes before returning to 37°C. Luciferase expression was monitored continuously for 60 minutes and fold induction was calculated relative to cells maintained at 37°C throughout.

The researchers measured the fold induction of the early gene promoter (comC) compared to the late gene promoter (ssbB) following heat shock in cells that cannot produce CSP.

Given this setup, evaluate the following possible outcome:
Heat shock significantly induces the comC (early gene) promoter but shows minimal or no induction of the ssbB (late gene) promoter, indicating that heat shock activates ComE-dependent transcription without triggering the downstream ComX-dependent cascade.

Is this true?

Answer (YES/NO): YES